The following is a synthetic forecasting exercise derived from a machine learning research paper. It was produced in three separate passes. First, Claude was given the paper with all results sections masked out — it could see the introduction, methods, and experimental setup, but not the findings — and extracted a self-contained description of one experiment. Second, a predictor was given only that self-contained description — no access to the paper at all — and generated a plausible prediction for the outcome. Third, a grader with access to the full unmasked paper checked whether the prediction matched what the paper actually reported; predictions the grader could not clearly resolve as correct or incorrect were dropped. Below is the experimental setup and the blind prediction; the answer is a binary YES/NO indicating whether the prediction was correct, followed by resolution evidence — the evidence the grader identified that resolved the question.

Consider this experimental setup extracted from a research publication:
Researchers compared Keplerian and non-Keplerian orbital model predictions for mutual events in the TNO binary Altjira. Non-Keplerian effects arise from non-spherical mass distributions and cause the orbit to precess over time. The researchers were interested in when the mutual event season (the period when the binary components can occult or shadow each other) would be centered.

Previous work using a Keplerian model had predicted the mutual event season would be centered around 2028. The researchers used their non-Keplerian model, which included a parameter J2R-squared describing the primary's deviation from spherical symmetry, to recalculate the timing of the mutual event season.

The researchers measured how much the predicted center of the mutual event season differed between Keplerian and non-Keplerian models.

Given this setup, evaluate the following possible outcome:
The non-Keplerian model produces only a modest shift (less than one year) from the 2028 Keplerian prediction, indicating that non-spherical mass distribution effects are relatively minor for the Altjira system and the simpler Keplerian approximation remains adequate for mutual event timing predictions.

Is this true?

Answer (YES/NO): NO